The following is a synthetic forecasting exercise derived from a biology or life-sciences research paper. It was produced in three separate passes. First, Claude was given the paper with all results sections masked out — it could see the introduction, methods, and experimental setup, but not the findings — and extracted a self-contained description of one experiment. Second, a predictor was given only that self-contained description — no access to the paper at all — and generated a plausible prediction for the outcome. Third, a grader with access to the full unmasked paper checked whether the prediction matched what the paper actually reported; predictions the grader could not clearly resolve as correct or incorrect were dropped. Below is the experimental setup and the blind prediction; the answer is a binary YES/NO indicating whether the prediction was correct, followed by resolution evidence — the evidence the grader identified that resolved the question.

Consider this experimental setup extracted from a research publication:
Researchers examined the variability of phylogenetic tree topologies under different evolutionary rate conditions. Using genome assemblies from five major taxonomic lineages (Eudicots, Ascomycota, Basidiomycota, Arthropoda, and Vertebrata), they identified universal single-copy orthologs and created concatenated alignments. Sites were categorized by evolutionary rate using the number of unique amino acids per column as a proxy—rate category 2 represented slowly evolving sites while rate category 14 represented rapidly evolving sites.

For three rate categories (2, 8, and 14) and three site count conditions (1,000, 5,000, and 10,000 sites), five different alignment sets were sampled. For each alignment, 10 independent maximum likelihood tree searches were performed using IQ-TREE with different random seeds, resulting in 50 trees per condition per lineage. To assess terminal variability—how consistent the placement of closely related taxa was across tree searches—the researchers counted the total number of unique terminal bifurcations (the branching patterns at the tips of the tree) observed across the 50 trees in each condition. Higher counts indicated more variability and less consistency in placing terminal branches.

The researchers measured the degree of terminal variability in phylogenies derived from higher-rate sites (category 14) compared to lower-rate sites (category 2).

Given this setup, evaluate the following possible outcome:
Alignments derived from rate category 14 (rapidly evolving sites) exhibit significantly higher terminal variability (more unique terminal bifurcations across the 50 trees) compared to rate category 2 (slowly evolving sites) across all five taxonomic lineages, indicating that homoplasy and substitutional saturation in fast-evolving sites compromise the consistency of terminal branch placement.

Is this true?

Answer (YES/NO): NO